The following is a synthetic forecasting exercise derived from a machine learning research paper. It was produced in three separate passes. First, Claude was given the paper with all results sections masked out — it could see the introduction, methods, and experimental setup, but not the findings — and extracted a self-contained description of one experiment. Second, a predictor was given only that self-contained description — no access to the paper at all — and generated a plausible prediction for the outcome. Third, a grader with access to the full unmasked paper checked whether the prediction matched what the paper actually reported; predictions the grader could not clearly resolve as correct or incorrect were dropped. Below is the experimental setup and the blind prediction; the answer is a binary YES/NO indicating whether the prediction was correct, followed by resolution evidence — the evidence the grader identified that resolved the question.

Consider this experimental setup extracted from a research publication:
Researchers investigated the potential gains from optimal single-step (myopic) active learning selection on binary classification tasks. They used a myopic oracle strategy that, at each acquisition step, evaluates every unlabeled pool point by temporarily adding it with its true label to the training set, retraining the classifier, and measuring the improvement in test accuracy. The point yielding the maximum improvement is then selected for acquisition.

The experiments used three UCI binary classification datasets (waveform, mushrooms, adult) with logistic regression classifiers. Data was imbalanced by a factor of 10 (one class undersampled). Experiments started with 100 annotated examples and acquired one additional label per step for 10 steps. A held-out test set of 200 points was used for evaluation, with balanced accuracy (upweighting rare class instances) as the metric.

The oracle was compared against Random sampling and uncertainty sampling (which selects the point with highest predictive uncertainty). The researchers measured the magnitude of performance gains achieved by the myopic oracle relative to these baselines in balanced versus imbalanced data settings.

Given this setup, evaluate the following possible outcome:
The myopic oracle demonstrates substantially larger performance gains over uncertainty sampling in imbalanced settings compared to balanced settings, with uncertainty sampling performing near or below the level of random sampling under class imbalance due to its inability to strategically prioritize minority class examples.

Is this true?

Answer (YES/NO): NO